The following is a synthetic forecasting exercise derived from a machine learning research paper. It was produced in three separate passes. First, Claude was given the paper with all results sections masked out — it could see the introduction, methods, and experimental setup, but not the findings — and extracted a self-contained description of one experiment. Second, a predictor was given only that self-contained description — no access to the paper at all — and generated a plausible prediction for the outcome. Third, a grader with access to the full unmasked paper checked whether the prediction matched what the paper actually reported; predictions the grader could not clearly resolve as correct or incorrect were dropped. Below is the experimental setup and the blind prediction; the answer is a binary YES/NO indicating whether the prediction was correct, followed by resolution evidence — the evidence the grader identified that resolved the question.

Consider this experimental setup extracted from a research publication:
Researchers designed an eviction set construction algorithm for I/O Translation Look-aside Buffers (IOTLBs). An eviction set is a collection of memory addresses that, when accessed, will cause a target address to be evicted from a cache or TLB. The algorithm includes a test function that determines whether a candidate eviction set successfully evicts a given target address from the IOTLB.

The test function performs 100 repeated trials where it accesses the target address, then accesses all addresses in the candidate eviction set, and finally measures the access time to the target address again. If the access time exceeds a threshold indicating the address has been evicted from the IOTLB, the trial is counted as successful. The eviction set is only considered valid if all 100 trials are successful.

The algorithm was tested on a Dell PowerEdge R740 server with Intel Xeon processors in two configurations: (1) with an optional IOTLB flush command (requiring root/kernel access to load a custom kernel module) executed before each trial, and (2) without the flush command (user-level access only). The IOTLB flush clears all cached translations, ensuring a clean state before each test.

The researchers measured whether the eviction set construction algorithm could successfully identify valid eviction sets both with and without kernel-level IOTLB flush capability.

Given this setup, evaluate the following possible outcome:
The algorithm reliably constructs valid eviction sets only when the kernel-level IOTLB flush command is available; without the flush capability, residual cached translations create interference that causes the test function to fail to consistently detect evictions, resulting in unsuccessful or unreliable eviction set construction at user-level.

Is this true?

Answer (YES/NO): YES